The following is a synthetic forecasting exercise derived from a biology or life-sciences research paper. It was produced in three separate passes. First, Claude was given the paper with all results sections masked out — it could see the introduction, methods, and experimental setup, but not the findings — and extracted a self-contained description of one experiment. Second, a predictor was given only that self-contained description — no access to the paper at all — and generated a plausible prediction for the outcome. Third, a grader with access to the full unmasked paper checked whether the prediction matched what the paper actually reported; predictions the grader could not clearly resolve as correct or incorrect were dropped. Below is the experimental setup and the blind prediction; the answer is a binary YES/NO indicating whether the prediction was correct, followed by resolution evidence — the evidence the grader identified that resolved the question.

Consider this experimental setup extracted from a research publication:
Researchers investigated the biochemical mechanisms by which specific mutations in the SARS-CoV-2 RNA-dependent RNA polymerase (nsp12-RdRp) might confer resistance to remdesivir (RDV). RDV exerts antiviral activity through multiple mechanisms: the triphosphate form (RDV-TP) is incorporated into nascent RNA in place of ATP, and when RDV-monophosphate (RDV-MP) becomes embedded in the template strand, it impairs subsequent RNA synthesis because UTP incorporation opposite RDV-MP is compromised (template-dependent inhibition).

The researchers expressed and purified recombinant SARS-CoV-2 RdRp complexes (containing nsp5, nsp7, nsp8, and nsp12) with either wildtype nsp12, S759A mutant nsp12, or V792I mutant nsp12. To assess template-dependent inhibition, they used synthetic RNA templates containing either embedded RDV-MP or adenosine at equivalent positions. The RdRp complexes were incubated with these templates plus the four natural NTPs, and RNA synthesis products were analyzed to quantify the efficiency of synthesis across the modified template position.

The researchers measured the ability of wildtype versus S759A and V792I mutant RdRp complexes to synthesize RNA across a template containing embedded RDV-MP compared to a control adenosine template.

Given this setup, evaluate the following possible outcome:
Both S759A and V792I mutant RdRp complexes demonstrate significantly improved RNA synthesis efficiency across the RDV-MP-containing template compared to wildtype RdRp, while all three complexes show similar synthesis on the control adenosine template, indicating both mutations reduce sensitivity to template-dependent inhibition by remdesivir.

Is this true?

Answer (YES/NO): NO